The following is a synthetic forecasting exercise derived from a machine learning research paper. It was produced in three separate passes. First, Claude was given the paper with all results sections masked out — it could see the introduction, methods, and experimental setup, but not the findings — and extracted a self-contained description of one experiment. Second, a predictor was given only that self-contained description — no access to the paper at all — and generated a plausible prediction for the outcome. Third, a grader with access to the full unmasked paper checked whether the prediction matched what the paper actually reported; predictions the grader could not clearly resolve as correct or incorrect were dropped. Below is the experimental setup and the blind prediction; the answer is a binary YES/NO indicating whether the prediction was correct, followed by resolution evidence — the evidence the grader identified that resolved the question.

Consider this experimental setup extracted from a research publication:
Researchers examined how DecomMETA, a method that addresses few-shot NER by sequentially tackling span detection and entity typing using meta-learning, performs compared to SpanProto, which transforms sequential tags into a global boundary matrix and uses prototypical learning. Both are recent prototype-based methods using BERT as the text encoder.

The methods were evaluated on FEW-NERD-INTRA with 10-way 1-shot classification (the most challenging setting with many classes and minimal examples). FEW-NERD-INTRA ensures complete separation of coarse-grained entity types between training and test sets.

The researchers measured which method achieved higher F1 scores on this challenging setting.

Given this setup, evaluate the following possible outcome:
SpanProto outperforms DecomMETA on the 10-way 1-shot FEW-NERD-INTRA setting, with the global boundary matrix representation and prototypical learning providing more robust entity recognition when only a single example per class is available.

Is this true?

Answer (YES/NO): YES